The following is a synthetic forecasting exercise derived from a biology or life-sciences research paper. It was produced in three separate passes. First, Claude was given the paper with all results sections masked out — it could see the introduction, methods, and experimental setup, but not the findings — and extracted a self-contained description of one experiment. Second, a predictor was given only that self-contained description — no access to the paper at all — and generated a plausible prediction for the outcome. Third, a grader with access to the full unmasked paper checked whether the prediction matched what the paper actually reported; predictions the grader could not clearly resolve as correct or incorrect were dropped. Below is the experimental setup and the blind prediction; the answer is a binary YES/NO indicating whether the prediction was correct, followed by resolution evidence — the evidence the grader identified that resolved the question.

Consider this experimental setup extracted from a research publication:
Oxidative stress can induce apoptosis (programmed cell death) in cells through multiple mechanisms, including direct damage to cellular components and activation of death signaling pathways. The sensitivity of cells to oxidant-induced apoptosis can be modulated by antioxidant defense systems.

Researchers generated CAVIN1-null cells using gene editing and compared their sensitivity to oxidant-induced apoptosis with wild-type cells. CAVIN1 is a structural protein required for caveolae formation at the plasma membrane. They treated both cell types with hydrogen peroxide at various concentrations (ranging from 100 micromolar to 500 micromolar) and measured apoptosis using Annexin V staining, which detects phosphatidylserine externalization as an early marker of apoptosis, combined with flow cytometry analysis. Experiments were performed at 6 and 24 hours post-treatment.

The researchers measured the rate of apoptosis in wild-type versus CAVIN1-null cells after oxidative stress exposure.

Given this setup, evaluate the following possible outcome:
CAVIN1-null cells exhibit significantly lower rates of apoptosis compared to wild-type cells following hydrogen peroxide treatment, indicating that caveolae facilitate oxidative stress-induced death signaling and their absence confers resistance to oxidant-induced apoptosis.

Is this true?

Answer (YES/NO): YES